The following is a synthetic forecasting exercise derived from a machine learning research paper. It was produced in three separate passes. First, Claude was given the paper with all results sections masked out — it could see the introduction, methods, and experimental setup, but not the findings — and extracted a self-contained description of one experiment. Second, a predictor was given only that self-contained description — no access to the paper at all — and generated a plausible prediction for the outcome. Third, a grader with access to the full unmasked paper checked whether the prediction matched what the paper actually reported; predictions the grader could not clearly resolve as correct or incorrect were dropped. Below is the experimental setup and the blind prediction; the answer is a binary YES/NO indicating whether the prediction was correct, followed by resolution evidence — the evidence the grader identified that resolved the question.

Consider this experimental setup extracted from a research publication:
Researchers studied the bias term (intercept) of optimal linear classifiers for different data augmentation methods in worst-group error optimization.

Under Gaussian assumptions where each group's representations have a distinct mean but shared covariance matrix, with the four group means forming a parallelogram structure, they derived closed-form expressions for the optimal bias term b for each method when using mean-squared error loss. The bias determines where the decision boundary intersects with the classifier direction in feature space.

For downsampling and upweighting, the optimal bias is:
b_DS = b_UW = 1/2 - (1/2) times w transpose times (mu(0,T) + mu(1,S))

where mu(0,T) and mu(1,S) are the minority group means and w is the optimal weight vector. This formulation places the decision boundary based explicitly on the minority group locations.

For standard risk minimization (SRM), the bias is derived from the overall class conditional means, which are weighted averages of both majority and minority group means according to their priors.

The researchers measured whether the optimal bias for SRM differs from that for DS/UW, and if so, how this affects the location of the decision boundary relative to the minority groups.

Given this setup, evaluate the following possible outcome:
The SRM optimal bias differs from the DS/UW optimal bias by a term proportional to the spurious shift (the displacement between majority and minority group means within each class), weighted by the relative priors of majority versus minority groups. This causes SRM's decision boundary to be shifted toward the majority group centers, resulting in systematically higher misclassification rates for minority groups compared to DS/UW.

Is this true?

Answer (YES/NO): NO